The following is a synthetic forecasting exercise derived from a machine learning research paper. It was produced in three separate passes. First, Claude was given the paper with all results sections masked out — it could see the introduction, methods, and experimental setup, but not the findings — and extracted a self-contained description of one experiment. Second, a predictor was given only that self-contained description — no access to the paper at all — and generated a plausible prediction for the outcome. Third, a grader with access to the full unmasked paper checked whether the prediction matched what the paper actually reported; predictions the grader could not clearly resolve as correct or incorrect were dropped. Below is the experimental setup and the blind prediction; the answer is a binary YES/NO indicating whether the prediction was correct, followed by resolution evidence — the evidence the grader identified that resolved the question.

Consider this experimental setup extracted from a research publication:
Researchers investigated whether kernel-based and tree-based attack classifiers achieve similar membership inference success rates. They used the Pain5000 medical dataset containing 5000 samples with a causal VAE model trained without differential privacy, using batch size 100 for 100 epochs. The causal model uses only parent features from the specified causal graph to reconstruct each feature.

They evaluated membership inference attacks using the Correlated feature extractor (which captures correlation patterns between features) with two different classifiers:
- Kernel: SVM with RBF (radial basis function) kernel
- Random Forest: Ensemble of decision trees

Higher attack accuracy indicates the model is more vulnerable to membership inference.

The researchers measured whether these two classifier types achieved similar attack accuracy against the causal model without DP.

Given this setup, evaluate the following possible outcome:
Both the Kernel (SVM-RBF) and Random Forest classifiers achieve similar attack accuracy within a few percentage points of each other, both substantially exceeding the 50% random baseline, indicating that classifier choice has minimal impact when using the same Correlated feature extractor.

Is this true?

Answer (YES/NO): YES